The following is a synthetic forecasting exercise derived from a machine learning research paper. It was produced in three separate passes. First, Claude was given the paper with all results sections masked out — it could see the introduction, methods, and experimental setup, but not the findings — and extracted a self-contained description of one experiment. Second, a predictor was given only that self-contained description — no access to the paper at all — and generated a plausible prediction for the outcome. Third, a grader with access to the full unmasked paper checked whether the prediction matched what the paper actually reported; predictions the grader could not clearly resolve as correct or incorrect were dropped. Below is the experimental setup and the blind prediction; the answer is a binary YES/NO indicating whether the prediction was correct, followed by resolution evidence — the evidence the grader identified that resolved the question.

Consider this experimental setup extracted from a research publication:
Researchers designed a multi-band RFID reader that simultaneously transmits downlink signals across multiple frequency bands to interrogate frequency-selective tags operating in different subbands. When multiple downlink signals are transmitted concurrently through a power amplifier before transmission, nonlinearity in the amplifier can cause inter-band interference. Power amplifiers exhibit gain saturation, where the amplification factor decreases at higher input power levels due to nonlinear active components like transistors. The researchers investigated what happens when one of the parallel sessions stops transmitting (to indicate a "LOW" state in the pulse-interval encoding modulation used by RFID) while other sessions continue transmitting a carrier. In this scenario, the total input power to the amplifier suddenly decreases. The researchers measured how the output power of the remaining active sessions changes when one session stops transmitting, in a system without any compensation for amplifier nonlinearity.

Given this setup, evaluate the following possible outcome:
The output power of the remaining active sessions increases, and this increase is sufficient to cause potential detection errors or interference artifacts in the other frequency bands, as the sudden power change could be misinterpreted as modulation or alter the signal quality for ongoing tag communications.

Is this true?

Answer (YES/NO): YES